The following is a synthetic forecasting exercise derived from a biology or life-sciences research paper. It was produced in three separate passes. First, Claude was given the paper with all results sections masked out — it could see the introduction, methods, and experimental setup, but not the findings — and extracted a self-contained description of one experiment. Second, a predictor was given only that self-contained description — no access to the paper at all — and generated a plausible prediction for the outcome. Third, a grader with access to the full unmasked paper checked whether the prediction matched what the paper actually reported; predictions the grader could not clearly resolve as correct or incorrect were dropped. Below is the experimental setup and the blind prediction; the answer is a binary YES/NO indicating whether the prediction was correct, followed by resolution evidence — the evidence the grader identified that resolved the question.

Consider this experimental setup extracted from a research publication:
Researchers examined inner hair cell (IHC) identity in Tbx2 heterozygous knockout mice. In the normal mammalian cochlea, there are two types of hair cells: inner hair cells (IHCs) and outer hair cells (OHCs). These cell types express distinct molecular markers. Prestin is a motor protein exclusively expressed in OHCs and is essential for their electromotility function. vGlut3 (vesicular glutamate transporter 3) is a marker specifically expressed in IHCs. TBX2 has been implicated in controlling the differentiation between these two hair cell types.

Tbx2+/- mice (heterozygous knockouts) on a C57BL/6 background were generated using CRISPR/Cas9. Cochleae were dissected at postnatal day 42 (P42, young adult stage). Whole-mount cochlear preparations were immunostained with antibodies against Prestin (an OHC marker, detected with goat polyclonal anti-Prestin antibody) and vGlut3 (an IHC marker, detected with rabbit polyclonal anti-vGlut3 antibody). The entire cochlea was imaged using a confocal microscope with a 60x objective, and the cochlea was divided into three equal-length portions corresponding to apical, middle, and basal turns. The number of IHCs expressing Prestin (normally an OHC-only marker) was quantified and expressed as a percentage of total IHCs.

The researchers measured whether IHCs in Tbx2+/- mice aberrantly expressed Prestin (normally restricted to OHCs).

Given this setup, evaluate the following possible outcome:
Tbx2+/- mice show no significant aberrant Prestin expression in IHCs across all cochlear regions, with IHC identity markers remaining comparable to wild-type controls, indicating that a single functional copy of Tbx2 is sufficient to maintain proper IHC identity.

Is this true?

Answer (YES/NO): NO